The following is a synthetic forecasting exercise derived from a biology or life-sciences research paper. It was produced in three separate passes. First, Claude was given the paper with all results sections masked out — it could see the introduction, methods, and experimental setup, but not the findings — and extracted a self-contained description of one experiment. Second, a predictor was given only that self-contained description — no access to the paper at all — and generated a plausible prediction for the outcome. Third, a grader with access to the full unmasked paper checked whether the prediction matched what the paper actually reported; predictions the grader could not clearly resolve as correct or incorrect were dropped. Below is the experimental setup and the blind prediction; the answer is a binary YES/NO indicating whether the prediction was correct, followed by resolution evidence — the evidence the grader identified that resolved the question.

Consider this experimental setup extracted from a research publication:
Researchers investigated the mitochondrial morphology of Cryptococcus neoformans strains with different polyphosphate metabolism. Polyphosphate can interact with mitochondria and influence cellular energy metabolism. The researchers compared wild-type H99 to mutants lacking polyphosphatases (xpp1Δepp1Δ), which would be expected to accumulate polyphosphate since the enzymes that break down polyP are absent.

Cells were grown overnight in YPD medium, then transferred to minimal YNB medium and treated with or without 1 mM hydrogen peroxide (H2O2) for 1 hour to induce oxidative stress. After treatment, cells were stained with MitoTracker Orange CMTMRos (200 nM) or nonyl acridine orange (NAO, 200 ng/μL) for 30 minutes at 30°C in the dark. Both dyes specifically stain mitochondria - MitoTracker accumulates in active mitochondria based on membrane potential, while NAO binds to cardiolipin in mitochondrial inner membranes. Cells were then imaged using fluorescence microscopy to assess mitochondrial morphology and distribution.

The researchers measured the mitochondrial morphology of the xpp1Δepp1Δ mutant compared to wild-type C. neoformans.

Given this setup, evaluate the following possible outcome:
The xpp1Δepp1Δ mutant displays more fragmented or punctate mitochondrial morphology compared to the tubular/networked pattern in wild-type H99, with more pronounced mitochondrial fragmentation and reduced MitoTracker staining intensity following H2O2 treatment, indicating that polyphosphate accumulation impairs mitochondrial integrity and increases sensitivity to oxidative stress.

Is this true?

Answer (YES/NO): NO